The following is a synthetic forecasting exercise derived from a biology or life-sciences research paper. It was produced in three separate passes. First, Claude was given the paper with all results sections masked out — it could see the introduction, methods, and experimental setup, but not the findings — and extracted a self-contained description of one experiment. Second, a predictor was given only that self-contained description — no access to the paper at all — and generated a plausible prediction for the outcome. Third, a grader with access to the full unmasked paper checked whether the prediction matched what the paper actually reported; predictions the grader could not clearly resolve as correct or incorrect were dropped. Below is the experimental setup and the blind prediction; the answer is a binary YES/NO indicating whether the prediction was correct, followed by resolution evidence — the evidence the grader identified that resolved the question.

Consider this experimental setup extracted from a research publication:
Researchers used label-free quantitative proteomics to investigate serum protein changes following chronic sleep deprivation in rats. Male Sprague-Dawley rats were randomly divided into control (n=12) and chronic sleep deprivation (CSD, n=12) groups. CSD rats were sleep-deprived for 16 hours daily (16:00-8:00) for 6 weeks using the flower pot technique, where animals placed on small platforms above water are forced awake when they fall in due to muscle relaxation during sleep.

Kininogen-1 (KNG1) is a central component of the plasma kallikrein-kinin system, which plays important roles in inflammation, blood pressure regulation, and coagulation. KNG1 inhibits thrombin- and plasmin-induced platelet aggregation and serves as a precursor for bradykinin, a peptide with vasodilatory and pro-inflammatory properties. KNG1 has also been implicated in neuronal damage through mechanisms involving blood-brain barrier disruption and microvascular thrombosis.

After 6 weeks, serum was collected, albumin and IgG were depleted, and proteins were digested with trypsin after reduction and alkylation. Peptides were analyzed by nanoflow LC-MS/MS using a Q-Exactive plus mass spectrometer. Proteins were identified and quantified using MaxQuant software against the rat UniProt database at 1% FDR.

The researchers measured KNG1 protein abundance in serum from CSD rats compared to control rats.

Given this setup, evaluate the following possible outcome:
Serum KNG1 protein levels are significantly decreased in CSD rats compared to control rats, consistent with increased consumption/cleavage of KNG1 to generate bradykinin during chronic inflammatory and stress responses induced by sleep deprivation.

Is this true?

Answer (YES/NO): NO